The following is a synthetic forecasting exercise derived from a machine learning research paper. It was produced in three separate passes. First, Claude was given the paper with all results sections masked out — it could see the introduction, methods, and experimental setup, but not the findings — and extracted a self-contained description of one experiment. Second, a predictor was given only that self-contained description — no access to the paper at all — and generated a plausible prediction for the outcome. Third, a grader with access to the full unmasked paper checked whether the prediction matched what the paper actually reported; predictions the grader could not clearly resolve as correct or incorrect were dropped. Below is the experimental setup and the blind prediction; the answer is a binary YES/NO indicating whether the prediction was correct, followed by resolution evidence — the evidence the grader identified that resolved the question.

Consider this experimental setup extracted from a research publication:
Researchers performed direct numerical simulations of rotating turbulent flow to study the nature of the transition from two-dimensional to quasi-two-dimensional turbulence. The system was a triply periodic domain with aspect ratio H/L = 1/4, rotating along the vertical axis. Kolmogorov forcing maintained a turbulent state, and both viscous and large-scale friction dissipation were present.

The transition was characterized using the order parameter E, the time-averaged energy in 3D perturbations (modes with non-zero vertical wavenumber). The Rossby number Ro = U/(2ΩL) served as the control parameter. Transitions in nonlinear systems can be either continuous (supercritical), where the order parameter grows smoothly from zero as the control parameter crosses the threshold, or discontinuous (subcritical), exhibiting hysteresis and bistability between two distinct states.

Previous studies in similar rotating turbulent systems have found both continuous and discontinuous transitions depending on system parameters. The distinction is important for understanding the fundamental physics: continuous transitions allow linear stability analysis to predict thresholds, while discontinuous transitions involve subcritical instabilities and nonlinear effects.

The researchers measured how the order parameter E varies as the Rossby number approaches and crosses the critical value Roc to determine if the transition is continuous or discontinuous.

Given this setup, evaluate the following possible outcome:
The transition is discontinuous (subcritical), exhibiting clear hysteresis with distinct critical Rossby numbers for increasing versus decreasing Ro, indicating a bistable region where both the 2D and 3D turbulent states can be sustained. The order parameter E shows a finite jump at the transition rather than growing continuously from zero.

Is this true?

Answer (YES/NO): NO